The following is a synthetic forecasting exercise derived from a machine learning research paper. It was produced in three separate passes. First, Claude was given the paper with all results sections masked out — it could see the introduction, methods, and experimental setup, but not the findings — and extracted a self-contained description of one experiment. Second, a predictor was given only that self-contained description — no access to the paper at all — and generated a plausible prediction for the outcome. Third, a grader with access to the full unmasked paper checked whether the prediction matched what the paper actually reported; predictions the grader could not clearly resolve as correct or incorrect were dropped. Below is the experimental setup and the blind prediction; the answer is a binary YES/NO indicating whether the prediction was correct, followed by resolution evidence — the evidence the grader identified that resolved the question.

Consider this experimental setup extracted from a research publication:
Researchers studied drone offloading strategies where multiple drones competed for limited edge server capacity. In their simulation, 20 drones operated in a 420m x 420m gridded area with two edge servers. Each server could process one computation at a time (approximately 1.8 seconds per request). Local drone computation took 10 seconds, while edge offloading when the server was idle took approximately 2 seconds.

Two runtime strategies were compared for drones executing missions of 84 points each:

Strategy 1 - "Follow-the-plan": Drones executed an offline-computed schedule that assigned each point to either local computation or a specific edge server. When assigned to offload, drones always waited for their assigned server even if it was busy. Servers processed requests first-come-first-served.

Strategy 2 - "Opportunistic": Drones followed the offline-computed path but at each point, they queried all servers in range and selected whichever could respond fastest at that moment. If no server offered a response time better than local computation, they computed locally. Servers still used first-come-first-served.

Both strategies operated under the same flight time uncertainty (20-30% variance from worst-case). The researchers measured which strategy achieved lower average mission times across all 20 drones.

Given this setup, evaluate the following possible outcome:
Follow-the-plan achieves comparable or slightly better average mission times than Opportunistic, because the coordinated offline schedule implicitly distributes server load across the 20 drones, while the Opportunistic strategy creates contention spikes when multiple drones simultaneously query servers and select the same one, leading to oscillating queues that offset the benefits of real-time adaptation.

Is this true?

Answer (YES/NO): NO